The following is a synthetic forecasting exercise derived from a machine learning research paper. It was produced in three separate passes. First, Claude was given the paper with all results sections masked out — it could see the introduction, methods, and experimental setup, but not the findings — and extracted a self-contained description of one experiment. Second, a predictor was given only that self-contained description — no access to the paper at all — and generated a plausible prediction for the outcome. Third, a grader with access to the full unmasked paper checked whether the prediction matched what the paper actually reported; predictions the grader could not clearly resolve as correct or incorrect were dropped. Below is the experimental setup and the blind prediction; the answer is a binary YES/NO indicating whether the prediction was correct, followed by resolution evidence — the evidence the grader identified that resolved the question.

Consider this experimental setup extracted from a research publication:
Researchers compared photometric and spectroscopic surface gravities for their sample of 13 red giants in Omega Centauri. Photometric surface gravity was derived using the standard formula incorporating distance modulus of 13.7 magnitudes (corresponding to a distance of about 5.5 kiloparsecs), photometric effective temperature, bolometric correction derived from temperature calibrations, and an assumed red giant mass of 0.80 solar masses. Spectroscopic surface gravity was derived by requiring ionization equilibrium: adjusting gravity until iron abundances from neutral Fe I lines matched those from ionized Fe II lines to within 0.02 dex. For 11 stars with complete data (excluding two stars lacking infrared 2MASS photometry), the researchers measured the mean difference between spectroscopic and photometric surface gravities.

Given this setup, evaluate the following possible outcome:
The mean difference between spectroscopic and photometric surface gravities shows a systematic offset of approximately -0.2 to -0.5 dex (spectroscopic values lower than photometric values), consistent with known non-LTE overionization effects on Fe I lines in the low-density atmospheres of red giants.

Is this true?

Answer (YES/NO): NO